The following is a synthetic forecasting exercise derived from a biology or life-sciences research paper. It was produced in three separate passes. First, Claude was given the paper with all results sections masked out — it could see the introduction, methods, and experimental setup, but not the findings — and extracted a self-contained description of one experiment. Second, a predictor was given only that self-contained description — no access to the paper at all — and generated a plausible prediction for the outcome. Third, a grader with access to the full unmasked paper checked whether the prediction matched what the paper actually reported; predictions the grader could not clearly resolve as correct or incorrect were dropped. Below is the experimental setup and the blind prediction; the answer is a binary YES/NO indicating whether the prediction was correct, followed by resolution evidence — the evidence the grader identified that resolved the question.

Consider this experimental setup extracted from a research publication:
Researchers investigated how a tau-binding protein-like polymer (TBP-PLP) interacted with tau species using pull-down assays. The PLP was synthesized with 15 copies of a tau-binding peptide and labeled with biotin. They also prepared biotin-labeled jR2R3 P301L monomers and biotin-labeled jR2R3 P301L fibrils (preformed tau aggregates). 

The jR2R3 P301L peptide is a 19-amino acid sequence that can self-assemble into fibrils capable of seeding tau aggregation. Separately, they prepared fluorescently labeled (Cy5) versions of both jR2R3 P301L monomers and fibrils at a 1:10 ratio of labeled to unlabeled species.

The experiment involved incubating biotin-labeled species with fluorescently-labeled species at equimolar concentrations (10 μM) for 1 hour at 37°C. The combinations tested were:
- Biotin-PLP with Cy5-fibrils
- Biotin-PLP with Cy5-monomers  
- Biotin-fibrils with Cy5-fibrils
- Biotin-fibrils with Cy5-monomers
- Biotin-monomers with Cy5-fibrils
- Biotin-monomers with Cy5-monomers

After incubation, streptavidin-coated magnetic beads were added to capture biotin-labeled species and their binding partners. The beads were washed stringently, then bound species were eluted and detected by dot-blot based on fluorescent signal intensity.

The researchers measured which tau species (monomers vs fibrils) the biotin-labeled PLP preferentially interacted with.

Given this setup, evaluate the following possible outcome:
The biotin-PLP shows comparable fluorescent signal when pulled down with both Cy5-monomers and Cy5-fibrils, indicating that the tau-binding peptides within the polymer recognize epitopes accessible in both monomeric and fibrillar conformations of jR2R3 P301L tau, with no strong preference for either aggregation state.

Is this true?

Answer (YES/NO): NO